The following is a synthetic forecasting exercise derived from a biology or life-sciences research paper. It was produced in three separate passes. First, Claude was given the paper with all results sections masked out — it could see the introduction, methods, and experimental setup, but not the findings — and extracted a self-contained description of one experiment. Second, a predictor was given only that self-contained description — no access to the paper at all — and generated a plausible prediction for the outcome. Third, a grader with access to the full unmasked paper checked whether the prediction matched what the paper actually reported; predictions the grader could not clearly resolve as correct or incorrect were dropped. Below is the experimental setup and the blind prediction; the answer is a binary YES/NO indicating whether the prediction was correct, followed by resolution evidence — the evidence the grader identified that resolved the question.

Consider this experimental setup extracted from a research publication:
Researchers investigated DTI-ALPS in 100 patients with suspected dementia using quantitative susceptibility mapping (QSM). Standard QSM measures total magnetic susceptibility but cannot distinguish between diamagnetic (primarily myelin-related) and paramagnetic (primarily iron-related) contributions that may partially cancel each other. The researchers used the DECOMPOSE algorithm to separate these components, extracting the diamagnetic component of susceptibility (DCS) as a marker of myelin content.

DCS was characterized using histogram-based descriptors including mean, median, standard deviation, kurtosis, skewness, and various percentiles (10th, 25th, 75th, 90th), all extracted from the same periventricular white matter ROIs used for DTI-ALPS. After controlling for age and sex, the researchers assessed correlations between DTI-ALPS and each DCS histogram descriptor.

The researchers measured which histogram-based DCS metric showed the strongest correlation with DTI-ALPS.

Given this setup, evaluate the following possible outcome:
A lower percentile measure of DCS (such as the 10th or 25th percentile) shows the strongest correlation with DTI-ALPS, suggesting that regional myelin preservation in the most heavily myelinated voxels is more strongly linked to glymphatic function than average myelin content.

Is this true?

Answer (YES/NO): NO